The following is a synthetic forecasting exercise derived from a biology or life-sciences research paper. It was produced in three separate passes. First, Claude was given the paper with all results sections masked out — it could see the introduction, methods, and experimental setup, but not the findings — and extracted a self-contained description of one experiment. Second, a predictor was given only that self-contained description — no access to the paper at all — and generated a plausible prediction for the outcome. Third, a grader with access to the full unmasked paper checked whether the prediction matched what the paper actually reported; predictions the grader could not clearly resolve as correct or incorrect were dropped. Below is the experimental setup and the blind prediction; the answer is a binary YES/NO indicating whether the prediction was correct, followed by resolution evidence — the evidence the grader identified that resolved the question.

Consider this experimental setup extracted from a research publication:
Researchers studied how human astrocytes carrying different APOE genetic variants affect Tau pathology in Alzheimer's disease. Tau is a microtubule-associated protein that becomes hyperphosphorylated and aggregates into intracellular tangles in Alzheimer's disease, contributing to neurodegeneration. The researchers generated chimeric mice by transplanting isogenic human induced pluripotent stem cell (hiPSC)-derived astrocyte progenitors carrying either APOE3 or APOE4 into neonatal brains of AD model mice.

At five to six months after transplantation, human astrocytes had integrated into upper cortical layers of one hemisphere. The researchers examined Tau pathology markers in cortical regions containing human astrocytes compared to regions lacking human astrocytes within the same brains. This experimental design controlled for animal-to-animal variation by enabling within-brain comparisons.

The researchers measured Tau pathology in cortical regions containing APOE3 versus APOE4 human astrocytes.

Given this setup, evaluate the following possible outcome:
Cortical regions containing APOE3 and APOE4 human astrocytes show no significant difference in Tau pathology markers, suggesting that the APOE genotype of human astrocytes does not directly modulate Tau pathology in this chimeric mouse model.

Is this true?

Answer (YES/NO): NO